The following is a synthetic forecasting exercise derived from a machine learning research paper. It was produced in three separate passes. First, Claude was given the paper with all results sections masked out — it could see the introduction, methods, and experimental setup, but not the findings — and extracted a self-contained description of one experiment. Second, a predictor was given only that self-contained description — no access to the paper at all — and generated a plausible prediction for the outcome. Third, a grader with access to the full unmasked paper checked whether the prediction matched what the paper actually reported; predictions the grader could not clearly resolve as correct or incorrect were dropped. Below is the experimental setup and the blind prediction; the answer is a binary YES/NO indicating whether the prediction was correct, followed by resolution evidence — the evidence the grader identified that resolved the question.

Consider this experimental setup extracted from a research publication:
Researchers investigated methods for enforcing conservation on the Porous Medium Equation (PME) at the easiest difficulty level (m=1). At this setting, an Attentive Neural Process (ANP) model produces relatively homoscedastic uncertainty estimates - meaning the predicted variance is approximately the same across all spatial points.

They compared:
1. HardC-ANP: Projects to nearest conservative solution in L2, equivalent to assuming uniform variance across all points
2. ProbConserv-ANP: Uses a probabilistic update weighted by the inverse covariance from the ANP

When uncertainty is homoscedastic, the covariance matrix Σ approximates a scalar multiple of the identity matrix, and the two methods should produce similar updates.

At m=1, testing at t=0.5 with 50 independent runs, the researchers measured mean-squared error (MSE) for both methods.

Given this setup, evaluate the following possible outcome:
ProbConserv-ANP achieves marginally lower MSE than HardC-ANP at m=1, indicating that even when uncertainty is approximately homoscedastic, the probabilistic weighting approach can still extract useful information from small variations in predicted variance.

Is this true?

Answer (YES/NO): NO